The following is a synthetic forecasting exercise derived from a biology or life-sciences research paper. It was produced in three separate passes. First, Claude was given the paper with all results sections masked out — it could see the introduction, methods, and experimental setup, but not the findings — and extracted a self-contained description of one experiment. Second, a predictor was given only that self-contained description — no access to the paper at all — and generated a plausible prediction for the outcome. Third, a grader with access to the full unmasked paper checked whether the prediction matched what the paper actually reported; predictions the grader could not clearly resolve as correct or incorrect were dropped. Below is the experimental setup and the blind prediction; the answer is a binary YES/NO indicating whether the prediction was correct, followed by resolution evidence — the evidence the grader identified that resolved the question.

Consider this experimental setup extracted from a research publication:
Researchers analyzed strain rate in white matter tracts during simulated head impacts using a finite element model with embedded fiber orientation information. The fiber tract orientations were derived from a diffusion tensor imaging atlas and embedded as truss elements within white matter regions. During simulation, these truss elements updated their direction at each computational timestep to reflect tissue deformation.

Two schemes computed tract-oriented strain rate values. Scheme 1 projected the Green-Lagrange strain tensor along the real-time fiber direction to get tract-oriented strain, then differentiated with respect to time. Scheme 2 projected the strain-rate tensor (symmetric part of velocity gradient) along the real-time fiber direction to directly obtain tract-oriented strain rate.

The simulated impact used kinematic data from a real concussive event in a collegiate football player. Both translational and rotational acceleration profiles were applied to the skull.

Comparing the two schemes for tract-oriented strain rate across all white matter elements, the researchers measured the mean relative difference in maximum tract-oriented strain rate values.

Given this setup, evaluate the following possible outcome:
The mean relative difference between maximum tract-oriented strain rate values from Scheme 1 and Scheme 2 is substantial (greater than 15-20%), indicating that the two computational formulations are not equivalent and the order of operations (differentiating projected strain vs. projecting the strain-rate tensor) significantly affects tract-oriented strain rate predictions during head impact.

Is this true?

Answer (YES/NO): YES